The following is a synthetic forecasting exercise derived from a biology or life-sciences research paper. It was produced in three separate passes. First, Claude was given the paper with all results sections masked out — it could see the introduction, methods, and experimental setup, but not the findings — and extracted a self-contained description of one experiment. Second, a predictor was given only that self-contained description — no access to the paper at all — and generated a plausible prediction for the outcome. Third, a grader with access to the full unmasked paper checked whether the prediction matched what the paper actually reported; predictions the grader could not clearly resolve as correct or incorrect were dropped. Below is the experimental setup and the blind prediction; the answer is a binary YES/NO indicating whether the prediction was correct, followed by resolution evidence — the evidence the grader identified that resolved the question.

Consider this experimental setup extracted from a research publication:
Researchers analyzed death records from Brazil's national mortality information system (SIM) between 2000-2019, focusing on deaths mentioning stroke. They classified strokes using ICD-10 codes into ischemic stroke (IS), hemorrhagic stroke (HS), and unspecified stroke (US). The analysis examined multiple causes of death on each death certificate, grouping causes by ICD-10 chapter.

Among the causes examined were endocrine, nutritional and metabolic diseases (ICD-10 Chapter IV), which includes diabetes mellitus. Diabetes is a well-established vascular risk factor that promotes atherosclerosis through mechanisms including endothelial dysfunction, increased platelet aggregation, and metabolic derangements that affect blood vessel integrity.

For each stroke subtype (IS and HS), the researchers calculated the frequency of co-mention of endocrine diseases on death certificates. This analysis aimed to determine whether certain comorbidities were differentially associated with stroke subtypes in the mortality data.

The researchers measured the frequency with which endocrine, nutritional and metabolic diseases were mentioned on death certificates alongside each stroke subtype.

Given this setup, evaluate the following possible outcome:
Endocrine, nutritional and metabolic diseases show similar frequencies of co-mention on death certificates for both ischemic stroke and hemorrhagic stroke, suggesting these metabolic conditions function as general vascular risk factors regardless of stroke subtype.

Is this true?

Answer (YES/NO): NO